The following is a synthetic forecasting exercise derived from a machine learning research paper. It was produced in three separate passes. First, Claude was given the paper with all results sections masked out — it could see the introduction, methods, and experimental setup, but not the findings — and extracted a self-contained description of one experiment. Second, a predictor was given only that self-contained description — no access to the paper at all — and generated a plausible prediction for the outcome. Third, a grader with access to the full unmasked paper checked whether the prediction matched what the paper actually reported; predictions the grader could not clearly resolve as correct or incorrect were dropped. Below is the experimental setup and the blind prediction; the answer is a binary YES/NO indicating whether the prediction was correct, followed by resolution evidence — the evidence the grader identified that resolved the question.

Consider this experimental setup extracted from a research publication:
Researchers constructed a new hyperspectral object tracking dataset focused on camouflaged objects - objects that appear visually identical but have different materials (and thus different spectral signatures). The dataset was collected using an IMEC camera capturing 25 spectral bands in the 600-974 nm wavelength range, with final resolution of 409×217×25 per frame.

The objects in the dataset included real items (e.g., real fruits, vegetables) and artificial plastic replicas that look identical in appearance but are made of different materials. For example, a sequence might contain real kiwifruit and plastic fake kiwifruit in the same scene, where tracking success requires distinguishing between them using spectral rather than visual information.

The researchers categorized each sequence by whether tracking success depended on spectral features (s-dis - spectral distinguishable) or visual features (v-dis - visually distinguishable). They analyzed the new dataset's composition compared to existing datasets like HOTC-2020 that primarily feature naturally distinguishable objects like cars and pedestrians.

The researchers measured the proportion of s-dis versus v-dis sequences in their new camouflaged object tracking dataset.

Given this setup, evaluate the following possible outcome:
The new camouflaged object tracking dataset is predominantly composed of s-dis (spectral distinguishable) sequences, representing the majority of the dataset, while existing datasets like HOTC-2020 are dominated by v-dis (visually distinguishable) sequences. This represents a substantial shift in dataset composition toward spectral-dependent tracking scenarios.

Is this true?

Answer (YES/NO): YES